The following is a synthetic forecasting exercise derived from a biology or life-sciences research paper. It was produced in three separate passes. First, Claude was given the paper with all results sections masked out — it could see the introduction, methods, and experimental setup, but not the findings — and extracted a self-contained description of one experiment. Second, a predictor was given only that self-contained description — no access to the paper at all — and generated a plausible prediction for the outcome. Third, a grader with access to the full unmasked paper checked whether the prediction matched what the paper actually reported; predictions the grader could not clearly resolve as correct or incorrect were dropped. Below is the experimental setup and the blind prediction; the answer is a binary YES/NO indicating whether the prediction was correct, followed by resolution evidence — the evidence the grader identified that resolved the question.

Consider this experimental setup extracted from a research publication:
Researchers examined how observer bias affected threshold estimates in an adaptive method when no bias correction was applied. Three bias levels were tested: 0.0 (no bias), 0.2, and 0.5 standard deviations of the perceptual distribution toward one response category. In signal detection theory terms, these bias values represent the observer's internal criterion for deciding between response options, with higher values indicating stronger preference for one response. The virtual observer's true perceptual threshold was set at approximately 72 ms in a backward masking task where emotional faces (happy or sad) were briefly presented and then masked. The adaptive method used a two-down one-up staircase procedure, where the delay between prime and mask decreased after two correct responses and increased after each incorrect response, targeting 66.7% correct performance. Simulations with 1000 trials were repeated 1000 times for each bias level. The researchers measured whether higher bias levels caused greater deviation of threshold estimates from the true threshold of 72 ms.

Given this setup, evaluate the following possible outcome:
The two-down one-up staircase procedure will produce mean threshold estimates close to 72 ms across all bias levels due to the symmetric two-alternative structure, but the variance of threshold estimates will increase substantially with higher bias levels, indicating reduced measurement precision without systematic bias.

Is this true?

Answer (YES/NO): NO